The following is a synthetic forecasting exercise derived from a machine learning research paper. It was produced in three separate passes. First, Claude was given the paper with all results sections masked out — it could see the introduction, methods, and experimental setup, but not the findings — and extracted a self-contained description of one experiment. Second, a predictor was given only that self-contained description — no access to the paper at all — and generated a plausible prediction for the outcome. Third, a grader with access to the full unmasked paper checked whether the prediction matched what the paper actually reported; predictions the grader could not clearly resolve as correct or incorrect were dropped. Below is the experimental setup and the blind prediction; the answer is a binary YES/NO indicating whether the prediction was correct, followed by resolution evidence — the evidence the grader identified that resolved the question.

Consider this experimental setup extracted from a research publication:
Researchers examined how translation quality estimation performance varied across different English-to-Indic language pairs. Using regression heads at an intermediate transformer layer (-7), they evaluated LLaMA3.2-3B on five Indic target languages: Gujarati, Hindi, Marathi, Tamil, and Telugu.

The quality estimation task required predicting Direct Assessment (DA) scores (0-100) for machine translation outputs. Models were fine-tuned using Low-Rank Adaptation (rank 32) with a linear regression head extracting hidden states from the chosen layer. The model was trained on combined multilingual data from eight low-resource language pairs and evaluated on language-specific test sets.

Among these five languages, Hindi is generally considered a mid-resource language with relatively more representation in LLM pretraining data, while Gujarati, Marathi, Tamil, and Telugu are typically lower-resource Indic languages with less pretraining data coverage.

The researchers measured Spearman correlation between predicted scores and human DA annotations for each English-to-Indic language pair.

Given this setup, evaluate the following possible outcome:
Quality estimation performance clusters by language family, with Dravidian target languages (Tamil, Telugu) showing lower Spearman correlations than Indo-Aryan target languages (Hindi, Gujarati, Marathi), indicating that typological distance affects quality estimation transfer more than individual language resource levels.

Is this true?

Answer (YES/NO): NO